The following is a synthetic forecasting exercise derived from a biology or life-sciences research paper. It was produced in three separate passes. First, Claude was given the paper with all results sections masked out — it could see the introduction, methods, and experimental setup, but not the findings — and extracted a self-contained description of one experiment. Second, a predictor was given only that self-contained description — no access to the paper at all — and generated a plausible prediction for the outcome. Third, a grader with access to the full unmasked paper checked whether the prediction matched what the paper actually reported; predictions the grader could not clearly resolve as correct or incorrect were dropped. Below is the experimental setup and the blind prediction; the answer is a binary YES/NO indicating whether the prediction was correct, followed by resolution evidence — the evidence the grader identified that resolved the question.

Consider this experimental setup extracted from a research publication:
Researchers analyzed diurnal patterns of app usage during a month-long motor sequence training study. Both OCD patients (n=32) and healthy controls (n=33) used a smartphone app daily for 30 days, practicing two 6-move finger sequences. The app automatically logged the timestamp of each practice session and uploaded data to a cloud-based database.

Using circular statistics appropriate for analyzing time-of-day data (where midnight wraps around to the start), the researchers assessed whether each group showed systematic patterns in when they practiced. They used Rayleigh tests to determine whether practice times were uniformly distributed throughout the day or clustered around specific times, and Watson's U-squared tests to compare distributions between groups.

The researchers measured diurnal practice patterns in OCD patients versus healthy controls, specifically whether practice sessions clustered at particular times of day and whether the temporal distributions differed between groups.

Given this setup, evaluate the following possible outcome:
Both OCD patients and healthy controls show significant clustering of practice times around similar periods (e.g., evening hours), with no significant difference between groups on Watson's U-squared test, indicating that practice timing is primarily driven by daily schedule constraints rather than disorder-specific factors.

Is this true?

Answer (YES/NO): NO